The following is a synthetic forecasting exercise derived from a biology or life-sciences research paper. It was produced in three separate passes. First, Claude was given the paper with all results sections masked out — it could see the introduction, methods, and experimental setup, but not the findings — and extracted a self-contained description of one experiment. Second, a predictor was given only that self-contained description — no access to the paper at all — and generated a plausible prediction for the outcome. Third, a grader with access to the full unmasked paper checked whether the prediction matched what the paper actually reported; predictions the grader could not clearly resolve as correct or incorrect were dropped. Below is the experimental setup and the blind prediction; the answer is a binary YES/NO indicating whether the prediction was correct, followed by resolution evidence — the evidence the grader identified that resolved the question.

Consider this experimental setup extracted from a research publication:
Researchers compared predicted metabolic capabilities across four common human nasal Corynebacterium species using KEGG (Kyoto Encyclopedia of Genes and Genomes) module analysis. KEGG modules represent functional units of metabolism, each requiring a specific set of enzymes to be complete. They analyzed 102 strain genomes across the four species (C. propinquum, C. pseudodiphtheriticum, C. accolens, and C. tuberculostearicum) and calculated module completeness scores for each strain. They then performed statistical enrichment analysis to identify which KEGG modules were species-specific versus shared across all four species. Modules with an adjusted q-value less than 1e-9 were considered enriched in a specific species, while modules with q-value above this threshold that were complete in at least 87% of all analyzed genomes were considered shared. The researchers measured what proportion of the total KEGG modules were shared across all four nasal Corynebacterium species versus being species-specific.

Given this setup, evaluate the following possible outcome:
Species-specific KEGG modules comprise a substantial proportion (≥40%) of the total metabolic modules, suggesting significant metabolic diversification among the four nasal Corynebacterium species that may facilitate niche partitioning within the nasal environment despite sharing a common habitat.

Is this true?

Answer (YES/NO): NO